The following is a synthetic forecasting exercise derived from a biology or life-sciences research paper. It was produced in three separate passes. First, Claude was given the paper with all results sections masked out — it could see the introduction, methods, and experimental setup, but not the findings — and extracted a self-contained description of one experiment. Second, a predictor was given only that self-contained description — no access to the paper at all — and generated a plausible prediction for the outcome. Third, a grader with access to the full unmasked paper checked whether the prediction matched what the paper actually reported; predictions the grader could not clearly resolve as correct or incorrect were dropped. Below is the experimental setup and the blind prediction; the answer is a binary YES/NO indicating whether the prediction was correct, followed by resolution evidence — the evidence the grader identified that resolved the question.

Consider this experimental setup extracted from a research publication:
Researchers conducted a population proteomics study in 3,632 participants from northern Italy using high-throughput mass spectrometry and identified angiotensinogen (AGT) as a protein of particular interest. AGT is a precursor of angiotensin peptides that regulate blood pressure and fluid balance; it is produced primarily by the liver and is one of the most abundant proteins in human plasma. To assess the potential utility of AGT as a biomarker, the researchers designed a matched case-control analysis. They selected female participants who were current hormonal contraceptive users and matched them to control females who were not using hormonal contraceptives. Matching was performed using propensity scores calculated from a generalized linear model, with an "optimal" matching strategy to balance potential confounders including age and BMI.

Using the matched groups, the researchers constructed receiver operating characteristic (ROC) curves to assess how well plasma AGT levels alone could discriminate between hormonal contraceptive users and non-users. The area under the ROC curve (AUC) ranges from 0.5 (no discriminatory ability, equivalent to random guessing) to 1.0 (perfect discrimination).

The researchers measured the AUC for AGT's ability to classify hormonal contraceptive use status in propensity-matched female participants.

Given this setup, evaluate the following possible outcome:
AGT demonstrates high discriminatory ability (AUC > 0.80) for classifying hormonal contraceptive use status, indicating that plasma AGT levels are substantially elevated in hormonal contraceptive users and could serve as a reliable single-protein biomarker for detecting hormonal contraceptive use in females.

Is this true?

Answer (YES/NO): YES